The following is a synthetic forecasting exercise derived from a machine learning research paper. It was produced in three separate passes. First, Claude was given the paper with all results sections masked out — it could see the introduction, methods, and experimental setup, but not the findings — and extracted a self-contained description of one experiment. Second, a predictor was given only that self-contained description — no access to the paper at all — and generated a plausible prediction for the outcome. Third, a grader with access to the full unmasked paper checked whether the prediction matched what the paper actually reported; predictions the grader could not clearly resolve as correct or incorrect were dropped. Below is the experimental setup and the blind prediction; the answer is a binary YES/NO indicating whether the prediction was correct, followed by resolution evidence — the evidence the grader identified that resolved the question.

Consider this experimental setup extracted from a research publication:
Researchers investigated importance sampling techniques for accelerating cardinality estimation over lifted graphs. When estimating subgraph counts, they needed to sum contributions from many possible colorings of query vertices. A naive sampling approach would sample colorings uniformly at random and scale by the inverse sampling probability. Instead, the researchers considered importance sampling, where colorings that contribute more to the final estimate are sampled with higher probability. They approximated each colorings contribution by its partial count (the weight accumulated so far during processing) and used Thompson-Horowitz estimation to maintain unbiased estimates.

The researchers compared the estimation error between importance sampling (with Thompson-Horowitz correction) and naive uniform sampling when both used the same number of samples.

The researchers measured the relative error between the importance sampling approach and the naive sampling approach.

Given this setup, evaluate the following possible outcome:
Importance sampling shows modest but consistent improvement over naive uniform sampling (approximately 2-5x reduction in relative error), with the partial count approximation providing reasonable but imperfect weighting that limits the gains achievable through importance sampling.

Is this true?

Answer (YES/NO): NO